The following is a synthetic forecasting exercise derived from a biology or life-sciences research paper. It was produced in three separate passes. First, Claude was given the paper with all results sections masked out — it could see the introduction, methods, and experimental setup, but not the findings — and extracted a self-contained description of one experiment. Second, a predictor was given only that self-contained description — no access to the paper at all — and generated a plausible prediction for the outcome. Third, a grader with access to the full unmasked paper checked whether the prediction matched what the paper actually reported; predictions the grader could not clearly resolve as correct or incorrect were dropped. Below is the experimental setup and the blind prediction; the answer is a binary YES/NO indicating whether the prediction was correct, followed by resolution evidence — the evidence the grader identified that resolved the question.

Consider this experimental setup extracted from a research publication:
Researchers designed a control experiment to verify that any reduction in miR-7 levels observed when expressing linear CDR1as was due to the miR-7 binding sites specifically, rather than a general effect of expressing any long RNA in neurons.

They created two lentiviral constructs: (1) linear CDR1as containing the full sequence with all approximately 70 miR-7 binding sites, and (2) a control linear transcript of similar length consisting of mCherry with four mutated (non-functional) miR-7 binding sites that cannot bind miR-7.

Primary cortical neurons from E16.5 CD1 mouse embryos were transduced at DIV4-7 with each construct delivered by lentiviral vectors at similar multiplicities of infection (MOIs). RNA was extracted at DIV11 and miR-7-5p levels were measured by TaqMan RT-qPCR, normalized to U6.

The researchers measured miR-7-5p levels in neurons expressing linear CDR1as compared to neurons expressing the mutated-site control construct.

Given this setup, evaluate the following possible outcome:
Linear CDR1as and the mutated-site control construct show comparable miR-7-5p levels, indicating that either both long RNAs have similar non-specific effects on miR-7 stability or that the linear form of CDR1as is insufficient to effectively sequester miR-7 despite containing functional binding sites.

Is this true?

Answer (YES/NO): NO